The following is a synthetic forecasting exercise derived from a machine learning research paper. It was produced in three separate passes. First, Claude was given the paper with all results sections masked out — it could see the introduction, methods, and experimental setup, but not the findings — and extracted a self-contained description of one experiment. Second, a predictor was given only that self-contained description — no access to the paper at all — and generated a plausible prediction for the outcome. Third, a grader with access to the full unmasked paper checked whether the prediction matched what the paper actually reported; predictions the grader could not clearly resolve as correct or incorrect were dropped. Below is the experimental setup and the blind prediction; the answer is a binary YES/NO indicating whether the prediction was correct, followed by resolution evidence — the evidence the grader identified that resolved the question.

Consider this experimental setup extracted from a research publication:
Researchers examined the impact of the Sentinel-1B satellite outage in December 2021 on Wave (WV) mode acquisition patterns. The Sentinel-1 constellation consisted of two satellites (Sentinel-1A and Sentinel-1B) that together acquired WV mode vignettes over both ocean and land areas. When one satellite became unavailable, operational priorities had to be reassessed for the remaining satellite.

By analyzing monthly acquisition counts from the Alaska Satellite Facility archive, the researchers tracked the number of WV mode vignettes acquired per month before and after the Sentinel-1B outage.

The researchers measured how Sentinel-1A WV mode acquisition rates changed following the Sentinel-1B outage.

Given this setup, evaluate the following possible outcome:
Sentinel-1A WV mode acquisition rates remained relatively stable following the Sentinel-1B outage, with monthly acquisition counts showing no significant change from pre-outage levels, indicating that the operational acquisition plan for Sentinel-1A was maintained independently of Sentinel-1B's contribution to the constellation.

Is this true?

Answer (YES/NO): NO